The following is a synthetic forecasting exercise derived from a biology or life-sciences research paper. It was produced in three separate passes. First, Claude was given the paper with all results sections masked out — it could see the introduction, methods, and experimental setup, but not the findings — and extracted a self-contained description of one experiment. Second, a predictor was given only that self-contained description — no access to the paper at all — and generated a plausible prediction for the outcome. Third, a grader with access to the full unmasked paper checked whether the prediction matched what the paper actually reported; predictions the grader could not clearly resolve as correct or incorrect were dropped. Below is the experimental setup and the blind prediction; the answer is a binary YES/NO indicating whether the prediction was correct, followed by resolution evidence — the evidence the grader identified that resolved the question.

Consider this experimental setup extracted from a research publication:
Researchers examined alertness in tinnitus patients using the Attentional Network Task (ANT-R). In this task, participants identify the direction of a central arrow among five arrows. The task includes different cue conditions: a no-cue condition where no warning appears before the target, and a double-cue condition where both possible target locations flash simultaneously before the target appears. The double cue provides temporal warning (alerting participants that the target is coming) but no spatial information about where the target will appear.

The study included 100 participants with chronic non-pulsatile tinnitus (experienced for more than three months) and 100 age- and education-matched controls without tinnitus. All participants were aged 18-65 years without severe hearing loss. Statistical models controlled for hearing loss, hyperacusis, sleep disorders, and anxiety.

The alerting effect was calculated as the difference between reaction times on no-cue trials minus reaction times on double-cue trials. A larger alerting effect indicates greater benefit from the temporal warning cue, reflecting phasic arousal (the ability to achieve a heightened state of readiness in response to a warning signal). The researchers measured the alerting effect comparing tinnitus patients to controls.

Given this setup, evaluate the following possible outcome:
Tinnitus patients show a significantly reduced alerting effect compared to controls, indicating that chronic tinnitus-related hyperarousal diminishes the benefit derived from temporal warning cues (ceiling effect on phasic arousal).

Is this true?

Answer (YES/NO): NO